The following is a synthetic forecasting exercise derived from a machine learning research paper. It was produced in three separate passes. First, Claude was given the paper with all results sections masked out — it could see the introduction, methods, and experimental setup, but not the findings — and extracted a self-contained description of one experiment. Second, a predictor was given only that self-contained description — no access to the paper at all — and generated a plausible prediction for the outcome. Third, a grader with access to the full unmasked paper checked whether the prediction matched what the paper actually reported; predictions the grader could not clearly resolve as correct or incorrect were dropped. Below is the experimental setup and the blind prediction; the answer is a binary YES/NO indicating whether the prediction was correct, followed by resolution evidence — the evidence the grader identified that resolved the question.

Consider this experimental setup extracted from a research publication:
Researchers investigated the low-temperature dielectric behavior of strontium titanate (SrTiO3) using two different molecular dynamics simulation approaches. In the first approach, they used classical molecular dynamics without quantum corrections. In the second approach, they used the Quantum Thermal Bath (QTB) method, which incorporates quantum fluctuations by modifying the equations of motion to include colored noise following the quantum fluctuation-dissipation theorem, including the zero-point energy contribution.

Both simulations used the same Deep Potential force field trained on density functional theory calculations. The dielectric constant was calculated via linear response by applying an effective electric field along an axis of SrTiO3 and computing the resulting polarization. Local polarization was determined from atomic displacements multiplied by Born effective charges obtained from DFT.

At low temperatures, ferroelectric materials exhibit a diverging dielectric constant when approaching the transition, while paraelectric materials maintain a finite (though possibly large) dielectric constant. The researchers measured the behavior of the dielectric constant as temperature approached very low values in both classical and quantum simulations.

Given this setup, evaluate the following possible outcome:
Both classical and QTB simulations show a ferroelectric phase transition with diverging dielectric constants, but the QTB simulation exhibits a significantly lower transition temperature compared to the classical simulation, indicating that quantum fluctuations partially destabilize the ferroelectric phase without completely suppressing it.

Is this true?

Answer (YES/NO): NO